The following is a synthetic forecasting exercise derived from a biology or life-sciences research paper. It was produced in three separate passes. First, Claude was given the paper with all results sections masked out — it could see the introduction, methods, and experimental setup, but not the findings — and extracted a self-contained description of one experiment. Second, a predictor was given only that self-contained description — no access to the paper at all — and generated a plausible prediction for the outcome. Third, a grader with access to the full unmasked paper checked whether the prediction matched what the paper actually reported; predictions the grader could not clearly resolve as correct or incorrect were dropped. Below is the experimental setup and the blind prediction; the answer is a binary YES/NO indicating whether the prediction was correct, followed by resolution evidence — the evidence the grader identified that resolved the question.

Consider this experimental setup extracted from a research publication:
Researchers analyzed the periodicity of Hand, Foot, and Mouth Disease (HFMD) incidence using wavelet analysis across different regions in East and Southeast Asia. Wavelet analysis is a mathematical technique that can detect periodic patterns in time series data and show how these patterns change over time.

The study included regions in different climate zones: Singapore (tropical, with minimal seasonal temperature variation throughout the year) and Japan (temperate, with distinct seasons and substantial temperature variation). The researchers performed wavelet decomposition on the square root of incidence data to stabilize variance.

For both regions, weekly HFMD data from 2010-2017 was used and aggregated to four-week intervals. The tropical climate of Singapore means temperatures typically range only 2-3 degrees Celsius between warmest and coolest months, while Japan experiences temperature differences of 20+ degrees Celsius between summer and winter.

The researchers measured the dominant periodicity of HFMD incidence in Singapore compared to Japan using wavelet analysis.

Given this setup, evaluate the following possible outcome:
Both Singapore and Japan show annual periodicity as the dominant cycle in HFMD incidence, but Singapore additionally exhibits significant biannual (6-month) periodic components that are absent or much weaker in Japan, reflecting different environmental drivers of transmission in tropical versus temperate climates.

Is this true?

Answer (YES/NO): NO